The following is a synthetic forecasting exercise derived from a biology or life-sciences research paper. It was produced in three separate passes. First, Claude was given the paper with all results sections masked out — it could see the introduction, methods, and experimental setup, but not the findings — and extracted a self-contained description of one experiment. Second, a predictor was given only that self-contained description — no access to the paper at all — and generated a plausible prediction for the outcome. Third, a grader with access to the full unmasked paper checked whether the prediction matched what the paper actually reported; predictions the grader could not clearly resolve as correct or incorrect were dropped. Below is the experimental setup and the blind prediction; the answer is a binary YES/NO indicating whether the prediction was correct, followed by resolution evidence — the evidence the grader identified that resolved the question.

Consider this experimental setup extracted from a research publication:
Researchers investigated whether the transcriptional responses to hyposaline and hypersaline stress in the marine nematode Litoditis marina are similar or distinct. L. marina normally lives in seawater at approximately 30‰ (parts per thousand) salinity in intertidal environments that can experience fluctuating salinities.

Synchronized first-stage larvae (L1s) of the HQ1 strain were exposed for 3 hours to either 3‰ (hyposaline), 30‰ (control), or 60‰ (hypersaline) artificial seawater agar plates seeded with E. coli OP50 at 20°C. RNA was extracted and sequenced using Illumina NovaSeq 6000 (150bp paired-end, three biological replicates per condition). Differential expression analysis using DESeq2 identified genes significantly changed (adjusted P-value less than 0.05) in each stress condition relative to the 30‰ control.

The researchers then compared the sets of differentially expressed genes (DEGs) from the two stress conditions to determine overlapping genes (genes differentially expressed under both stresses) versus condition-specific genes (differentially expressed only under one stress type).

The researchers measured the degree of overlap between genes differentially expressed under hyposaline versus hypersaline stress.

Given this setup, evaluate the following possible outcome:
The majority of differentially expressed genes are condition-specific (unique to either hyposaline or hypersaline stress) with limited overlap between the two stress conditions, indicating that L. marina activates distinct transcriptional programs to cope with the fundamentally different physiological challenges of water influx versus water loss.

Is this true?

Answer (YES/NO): YES